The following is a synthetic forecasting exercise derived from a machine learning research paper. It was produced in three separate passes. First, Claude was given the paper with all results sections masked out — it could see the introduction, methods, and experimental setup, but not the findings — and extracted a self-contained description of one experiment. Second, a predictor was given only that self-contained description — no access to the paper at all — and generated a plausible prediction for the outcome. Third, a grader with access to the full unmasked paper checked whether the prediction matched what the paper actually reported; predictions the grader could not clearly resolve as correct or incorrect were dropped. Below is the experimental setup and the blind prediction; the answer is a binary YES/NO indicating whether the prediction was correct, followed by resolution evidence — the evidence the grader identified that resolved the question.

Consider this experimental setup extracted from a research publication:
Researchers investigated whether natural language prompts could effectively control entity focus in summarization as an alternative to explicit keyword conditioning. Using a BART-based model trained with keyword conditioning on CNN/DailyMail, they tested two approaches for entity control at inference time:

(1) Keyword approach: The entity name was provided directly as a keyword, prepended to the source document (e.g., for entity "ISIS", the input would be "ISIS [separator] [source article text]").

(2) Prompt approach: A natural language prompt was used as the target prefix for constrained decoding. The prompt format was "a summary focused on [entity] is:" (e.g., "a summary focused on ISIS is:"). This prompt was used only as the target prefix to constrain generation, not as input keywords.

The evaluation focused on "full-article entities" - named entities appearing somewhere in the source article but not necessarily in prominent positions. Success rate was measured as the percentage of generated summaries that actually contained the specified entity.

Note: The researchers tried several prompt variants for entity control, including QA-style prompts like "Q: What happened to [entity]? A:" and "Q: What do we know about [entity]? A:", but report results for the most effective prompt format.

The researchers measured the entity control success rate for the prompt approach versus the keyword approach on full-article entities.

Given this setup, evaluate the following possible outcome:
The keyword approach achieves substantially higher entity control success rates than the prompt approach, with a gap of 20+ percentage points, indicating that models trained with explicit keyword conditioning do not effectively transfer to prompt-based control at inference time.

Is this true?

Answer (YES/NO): YES